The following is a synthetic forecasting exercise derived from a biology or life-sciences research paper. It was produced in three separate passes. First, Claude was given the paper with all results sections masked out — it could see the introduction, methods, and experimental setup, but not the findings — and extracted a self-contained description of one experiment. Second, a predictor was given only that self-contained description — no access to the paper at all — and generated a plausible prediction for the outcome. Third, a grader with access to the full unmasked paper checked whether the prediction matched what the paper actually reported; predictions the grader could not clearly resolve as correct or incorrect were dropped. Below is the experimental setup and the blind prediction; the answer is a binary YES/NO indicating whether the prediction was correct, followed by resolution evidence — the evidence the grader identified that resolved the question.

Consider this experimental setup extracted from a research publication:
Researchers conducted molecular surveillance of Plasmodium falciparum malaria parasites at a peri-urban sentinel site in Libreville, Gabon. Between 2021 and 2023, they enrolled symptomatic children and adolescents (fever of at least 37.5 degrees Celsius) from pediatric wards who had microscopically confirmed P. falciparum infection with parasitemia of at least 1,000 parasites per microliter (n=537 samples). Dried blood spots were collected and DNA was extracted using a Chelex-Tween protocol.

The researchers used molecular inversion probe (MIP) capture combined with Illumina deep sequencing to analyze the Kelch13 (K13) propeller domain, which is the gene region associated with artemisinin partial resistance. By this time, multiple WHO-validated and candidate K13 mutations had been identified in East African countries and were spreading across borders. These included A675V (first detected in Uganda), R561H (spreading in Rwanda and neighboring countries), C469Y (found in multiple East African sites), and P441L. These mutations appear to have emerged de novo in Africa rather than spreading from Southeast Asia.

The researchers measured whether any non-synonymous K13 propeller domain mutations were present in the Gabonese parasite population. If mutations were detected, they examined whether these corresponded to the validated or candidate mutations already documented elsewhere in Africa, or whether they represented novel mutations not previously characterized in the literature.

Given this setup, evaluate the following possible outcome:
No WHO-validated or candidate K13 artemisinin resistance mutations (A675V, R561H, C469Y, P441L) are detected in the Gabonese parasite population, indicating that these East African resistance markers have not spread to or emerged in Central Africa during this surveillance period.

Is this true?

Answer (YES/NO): YES